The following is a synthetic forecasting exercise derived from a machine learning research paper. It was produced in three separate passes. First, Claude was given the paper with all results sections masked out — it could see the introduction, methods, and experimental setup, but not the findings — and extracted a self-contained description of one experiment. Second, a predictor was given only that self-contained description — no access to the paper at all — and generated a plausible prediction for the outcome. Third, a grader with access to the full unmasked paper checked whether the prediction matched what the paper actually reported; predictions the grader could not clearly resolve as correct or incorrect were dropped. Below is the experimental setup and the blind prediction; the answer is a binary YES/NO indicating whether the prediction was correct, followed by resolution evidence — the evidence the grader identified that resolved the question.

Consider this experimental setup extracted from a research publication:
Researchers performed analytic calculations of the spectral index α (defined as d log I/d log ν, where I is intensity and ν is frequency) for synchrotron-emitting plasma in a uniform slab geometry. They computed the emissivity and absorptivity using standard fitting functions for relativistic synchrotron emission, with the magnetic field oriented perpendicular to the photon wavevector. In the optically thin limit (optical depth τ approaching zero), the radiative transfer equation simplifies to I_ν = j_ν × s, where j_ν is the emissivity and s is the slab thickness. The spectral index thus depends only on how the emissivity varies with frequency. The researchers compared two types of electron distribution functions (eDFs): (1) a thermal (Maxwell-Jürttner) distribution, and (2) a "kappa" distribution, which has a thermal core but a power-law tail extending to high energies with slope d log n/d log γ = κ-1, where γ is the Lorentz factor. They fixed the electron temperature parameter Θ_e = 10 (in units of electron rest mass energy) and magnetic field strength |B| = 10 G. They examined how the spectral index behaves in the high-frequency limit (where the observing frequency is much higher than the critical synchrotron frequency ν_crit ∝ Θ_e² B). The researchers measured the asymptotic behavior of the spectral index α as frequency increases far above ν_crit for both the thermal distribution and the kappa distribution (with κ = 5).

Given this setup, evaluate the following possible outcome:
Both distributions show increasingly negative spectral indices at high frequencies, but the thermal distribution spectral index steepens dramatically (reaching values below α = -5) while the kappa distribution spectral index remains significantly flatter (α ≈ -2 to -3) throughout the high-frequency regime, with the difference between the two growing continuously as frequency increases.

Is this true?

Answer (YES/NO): NO